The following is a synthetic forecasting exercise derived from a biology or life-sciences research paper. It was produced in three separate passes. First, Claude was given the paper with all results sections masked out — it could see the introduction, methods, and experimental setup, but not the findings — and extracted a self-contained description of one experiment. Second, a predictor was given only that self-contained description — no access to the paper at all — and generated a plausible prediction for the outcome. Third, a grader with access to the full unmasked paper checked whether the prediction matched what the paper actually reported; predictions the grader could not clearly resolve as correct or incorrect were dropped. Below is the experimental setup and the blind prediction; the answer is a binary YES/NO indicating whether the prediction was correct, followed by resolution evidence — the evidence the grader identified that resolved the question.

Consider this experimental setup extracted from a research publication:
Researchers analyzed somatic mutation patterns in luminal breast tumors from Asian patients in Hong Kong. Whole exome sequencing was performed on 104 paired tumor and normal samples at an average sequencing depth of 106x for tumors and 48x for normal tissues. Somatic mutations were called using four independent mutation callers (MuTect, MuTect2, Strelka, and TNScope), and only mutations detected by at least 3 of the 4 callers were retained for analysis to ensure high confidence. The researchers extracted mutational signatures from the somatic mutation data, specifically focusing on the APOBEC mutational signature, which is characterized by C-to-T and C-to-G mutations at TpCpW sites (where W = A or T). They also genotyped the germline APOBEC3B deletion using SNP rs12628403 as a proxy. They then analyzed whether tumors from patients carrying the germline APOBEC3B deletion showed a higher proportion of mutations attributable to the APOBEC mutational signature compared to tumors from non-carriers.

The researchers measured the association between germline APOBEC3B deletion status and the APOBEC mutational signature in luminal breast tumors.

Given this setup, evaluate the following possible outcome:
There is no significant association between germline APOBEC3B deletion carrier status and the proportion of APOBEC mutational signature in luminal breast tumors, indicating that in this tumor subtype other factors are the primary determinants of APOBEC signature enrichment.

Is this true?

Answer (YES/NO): YES